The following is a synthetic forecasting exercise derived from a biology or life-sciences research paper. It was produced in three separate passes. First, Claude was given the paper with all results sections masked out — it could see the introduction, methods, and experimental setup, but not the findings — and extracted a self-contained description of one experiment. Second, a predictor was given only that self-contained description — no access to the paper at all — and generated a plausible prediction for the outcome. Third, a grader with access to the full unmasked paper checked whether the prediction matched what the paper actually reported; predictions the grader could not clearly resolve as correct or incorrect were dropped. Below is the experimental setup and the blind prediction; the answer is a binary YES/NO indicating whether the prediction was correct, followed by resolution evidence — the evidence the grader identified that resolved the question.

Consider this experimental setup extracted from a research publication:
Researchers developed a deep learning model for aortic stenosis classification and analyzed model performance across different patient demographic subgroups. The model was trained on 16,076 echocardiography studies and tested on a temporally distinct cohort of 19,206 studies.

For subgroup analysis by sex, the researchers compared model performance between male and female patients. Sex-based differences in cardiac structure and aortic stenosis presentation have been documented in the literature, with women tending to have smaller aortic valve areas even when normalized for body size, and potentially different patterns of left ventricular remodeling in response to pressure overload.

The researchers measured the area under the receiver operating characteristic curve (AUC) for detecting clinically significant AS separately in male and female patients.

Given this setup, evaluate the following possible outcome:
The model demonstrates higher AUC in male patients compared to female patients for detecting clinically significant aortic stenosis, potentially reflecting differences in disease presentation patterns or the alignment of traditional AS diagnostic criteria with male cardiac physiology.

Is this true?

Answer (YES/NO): YES